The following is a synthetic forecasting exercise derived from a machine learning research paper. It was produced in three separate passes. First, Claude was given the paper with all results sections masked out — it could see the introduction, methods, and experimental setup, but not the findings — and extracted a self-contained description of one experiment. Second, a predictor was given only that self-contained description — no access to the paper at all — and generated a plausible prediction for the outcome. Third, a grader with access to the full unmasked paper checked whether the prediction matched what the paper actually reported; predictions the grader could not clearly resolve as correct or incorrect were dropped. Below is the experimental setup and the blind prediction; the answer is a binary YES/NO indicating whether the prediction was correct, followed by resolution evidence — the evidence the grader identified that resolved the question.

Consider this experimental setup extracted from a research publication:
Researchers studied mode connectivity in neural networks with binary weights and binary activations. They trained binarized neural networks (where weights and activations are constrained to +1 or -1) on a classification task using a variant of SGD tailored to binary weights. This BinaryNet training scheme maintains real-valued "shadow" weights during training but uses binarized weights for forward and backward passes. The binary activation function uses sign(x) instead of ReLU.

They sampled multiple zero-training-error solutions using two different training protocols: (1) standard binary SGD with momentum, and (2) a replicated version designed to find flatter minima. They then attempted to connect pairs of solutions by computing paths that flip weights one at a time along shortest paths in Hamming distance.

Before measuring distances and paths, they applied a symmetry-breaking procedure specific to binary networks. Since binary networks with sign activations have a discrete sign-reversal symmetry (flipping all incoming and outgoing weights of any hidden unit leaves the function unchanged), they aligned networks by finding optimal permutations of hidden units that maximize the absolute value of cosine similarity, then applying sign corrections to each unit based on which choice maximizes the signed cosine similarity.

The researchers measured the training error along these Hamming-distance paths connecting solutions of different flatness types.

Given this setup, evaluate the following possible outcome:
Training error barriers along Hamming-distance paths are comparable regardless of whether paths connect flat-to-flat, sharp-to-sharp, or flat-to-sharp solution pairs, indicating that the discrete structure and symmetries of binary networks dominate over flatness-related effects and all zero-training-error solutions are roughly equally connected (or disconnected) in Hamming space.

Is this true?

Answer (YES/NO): NO